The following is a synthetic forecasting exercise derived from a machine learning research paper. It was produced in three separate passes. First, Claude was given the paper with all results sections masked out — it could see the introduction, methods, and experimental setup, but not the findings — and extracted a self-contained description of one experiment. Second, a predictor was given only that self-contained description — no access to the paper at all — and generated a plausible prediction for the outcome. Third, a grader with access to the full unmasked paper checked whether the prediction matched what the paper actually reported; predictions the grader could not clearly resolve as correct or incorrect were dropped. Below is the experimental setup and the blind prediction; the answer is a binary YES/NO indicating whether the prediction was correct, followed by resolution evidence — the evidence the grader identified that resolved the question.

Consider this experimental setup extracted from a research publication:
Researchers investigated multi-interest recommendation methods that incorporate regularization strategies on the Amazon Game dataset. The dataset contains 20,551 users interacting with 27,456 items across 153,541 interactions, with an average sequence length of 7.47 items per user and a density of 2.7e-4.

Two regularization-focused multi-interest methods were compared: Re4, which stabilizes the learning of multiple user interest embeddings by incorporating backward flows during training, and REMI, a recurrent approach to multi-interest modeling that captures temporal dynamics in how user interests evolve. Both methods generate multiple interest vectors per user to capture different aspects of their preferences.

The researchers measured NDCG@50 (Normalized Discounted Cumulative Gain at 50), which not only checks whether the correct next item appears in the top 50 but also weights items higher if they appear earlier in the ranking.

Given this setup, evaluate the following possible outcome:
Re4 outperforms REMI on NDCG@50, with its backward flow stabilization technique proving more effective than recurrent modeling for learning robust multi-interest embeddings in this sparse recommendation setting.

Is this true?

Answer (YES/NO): NO